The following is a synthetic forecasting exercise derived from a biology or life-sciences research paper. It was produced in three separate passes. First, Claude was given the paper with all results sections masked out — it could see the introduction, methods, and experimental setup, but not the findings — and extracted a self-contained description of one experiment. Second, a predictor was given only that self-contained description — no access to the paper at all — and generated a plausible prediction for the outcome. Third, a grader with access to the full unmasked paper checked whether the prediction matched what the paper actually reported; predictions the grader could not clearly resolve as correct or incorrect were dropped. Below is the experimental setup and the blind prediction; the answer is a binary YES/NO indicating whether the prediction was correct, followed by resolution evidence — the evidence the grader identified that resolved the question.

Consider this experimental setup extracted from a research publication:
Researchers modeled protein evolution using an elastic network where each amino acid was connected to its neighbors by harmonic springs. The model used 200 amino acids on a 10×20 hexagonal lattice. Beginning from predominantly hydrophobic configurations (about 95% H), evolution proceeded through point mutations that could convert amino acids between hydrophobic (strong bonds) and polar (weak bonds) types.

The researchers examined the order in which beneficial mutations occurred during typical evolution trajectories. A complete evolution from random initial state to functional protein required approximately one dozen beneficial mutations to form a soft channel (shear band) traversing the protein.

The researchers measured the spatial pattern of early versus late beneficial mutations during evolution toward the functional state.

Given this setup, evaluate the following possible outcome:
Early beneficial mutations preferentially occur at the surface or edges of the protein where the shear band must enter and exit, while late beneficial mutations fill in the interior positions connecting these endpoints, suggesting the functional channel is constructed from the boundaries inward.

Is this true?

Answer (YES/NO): YES